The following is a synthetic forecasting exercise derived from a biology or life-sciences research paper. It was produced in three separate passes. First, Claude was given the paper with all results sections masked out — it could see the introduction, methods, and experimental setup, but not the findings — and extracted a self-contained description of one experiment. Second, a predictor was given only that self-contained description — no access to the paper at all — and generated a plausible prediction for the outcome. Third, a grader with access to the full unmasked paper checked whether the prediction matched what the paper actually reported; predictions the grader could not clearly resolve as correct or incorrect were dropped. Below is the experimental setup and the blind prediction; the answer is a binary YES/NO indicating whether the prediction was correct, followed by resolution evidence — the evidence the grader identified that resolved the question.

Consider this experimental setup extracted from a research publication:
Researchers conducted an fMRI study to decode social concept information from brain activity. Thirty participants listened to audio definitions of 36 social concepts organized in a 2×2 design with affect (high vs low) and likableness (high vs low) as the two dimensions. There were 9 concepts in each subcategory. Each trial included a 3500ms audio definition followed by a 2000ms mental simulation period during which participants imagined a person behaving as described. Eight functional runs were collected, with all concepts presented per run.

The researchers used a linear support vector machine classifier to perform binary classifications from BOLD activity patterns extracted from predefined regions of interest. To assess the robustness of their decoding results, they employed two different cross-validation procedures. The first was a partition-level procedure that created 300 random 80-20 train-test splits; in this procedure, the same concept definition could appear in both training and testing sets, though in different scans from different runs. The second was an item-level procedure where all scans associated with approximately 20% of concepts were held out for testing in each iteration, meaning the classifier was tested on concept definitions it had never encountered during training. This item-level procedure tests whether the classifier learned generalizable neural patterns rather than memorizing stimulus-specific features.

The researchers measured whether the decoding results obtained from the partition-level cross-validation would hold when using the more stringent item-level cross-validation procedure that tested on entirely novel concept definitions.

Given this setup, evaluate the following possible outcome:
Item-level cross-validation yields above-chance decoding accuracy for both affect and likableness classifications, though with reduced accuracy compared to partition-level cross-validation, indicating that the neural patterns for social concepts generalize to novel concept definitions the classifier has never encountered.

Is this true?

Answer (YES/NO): NO